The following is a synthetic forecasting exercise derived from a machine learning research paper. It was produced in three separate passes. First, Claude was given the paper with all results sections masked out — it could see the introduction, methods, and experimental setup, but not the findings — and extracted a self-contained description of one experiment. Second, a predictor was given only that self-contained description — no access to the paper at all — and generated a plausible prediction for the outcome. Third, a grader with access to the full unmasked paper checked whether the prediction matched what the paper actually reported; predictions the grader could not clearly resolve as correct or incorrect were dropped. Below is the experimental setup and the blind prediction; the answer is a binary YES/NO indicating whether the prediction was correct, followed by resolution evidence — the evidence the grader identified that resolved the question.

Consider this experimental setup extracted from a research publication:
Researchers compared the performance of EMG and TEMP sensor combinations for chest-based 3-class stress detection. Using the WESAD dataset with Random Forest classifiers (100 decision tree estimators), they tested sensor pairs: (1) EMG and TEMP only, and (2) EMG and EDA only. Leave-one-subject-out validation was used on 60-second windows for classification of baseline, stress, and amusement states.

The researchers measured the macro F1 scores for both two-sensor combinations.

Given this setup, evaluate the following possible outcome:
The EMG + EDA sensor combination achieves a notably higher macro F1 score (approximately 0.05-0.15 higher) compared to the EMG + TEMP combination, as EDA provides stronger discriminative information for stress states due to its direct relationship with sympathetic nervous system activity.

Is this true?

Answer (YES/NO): NO